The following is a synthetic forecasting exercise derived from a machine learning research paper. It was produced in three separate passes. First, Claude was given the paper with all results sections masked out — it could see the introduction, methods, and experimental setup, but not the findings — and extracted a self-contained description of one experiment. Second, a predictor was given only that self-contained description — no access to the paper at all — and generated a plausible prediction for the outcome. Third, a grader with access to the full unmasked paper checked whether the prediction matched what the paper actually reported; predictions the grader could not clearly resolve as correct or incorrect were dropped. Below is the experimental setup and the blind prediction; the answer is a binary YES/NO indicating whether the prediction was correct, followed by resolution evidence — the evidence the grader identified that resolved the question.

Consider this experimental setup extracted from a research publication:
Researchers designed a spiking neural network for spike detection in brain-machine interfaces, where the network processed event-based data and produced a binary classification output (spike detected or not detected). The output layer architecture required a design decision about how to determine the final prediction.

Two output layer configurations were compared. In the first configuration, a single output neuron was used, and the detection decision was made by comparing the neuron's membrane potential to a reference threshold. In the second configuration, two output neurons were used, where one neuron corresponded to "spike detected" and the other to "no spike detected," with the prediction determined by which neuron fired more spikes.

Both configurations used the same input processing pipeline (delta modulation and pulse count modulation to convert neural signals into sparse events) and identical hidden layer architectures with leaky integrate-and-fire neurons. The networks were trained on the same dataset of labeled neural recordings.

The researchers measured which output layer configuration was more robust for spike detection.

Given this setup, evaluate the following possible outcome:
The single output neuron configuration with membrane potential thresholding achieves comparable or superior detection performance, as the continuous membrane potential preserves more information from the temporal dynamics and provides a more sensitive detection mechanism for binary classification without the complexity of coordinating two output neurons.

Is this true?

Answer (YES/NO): NO